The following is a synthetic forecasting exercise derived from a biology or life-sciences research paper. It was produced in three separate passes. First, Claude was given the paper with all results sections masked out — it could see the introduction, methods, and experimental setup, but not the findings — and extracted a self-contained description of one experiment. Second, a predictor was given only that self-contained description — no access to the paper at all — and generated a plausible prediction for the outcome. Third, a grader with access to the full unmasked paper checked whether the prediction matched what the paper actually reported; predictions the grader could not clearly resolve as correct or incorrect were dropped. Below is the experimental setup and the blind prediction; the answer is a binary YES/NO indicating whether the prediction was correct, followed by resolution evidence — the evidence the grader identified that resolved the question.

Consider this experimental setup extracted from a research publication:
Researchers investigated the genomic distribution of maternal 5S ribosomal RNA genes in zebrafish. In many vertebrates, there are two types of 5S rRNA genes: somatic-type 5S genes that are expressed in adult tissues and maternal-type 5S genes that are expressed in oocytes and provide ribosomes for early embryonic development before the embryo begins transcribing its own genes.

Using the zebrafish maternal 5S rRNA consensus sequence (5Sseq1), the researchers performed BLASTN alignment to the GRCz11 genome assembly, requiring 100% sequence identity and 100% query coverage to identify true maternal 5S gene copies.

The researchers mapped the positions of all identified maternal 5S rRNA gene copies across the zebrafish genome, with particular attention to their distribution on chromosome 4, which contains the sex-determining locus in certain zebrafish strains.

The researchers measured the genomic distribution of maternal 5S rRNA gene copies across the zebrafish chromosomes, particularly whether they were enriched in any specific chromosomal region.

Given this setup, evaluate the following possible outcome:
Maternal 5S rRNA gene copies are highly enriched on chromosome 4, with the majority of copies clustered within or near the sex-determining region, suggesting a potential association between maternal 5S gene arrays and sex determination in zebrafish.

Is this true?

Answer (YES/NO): NO